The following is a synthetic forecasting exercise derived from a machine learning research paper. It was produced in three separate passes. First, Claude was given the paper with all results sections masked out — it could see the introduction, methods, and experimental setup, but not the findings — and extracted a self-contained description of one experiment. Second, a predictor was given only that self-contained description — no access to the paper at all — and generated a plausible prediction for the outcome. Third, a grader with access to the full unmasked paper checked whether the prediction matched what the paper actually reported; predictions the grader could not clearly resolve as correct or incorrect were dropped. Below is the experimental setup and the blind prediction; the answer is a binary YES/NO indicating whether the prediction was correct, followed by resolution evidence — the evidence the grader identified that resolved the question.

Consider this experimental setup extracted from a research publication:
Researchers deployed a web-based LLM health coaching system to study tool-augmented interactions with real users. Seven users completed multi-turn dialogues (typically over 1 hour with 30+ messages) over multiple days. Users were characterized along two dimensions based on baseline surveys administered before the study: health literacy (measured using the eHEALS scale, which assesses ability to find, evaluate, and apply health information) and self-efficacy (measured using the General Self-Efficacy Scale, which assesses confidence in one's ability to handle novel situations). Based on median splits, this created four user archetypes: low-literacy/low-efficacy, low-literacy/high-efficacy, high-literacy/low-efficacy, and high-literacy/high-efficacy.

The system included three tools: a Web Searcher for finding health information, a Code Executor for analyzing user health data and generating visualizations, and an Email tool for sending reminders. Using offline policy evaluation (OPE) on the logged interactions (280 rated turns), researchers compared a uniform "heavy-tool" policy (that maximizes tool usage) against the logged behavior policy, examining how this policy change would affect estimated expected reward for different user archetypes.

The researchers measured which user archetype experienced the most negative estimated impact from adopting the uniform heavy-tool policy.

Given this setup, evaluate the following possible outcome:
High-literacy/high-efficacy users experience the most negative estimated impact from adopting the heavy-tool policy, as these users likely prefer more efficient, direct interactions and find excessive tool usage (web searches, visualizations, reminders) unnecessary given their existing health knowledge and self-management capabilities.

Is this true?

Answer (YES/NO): NO